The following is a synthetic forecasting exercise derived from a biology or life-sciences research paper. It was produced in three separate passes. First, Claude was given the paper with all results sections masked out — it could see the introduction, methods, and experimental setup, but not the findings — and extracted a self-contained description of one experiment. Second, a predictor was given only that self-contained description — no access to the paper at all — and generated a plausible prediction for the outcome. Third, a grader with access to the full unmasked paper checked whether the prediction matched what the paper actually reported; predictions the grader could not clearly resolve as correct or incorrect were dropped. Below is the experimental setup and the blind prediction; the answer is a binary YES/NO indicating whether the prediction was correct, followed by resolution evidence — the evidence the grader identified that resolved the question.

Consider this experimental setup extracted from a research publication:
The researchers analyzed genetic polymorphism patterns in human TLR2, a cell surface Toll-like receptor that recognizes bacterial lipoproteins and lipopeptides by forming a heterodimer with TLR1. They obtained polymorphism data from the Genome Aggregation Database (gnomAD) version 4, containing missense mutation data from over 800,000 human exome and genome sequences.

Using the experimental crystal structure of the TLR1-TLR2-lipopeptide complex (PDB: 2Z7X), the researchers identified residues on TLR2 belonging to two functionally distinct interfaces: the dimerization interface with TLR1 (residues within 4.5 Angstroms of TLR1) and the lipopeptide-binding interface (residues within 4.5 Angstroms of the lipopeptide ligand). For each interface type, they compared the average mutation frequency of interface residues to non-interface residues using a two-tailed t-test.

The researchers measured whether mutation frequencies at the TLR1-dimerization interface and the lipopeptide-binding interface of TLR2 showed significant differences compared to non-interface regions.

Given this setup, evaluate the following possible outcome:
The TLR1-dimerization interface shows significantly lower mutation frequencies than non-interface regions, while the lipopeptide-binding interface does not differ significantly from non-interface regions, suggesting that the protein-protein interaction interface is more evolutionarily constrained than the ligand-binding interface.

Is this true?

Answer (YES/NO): NO